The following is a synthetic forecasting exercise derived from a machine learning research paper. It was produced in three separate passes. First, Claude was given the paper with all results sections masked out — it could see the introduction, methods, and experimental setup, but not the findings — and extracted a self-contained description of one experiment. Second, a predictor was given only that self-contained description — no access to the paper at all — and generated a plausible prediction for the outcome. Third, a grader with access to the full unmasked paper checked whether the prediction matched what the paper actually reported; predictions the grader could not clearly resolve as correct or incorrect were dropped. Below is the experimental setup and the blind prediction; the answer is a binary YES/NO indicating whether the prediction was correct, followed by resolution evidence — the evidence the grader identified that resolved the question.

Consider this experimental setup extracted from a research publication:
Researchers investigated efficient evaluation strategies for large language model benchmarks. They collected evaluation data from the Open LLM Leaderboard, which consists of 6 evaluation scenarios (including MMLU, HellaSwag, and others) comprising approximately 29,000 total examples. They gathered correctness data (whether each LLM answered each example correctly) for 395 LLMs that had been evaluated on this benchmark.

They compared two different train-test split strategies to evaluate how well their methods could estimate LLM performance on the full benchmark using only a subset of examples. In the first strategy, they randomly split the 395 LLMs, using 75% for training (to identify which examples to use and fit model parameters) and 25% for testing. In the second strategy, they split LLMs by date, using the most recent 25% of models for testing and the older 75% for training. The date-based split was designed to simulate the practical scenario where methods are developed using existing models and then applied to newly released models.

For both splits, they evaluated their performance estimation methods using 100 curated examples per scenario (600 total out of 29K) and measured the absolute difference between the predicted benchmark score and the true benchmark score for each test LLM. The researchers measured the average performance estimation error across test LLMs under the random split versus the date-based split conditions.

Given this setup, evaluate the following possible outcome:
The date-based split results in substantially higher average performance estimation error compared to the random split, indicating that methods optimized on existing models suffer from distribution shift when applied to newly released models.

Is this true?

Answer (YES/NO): NO